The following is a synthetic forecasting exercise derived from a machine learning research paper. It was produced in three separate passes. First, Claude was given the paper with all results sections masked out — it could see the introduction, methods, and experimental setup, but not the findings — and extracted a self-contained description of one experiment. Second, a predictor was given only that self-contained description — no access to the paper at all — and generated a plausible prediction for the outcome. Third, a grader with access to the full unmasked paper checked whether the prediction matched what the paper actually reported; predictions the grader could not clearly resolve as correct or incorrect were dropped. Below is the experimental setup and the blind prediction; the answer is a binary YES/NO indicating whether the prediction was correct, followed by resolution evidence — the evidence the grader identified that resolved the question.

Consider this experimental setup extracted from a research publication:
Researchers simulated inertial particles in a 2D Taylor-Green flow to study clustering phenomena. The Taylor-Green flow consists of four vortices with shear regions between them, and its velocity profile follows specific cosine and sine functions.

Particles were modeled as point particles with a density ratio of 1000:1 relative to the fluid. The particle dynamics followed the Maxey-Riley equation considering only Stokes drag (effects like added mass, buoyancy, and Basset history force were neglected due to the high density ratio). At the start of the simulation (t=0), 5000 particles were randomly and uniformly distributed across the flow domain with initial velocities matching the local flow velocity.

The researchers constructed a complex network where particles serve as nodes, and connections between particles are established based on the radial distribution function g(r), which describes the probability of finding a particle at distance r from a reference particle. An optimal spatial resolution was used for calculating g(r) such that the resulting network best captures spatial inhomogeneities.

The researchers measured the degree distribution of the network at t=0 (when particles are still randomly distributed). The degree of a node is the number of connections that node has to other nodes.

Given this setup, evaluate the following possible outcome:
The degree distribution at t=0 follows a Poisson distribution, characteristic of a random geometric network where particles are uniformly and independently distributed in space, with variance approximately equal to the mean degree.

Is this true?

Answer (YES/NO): NO